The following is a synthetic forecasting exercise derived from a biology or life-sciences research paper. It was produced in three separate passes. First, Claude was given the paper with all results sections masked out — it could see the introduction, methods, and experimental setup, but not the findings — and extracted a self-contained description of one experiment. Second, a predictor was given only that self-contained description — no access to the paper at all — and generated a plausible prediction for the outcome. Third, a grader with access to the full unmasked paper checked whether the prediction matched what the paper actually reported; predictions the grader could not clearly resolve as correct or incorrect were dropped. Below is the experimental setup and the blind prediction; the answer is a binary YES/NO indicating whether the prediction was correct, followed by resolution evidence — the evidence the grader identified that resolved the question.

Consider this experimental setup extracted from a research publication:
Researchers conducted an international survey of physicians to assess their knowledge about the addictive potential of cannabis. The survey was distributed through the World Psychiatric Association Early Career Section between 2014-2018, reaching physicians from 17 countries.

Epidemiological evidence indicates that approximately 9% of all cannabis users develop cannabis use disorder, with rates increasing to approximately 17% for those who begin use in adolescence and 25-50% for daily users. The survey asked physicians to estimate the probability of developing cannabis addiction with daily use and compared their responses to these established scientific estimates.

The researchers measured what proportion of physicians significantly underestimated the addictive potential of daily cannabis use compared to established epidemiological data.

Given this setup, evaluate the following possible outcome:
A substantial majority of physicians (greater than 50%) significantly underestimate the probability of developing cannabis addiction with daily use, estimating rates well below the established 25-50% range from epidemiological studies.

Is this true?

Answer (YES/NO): NO